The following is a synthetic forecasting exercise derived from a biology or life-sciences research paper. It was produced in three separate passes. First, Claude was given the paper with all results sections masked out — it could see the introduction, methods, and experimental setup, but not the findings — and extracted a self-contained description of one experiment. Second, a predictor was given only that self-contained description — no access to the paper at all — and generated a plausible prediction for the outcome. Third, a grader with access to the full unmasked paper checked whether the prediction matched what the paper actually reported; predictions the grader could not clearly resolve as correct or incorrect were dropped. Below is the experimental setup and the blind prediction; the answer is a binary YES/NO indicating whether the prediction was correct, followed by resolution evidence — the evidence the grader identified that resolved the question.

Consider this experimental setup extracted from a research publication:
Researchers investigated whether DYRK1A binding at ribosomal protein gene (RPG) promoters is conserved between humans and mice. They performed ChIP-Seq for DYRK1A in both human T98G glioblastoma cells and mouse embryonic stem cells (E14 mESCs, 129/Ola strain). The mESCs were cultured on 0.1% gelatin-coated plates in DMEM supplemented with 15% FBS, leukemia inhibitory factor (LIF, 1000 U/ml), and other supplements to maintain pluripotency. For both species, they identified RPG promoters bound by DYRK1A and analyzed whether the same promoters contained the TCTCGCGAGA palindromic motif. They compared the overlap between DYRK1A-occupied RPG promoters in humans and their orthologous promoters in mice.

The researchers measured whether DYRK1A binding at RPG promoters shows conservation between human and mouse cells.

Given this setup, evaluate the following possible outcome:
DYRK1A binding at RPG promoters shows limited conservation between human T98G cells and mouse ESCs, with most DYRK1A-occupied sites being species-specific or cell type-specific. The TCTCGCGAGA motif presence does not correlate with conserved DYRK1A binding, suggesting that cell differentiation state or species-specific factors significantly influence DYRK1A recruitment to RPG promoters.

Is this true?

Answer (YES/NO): NO